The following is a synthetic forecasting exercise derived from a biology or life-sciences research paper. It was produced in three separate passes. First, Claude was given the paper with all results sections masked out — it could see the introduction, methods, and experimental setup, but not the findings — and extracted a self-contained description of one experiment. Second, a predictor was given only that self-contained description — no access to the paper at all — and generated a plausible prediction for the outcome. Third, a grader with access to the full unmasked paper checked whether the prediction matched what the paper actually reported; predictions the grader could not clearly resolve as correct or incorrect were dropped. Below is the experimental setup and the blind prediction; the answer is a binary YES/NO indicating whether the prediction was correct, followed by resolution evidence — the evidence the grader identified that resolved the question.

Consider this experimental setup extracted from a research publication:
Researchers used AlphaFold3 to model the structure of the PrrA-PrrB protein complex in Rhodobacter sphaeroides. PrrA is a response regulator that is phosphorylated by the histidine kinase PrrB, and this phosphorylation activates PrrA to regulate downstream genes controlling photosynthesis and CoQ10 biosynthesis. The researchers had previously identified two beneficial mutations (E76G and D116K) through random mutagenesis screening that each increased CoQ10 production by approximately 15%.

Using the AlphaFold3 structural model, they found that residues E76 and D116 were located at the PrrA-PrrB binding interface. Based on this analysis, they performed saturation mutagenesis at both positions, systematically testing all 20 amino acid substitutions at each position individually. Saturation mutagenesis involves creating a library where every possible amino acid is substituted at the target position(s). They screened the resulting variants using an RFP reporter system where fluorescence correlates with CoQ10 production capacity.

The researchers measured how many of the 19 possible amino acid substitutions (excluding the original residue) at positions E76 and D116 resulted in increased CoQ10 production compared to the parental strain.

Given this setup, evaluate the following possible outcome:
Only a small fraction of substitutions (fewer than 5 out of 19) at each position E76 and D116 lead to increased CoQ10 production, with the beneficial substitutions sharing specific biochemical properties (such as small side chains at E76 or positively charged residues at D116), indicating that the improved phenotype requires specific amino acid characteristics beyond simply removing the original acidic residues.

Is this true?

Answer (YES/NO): NO